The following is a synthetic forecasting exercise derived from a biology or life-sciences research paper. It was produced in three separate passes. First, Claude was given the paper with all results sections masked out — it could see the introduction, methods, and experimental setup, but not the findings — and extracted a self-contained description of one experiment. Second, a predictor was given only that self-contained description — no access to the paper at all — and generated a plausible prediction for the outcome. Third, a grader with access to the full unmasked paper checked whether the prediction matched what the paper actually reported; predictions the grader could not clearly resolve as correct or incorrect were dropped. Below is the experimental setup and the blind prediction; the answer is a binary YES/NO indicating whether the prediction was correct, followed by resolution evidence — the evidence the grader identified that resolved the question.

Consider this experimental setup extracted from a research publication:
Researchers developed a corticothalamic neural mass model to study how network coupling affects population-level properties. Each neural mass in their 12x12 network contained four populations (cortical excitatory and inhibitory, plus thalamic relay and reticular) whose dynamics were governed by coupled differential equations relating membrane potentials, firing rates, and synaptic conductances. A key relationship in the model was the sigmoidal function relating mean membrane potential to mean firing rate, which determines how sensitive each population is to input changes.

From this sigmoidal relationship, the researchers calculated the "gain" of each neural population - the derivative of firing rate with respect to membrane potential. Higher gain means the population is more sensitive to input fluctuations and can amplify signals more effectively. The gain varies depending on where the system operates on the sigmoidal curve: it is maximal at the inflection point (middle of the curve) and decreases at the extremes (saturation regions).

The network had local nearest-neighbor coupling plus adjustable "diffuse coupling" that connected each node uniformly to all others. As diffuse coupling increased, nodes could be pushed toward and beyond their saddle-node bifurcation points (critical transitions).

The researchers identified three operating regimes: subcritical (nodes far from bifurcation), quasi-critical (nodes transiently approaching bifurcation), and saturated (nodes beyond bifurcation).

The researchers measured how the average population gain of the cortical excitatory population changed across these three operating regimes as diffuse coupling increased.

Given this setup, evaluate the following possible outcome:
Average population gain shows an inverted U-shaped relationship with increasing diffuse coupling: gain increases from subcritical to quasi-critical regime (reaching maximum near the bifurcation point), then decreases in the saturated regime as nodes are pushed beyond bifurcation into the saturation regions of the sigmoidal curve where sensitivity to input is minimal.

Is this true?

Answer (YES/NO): NO